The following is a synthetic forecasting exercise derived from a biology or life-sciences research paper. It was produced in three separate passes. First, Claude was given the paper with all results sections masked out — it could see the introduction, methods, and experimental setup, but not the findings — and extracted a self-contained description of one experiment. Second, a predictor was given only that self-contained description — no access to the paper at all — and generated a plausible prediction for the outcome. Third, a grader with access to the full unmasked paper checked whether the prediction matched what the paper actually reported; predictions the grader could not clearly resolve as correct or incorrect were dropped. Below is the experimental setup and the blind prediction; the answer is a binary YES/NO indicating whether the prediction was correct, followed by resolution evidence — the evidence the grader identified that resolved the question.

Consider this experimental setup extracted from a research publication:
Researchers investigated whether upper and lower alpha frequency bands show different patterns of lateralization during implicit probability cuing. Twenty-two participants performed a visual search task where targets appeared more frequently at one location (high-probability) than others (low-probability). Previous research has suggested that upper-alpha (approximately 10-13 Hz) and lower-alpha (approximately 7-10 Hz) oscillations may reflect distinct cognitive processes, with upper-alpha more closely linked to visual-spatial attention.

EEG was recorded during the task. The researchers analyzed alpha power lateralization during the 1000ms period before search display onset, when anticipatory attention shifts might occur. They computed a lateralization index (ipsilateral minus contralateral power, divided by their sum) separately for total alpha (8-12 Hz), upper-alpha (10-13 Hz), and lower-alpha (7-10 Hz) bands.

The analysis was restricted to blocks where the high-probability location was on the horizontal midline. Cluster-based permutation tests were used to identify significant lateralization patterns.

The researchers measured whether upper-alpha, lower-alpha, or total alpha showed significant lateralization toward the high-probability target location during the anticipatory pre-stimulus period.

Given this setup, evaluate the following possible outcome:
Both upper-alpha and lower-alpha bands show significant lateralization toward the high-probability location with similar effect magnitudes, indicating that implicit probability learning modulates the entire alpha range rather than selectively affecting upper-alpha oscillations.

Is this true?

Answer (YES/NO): NO